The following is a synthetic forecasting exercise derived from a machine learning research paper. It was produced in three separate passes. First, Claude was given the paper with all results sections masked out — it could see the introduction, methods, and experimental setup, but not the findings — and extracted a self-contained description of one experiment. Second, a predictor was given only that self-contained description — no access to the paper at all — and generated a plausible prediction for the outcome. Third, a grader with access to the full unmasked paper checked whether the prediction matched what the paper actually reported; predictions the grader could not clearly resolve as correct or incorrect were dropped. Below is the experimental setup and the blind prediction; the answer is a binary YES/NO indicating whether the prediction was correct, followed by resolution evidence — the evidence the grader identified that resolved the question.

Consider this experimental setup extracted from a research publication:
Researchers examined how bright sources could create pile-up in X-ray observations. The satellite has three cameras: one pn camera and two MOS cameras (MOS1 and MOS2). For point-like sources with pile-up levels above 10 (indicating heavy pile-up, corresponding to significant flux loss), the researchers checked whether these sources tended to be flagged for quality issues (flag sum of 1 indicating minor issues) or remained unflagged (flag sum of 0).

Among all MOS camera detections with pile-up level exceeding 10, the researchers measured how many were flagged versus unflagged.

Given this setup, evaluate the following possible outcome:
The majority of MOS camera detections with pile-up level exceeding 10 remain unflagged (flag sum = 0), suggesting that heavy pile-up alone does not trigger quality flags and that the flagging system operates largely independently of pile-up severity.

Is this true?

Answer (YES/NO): NO